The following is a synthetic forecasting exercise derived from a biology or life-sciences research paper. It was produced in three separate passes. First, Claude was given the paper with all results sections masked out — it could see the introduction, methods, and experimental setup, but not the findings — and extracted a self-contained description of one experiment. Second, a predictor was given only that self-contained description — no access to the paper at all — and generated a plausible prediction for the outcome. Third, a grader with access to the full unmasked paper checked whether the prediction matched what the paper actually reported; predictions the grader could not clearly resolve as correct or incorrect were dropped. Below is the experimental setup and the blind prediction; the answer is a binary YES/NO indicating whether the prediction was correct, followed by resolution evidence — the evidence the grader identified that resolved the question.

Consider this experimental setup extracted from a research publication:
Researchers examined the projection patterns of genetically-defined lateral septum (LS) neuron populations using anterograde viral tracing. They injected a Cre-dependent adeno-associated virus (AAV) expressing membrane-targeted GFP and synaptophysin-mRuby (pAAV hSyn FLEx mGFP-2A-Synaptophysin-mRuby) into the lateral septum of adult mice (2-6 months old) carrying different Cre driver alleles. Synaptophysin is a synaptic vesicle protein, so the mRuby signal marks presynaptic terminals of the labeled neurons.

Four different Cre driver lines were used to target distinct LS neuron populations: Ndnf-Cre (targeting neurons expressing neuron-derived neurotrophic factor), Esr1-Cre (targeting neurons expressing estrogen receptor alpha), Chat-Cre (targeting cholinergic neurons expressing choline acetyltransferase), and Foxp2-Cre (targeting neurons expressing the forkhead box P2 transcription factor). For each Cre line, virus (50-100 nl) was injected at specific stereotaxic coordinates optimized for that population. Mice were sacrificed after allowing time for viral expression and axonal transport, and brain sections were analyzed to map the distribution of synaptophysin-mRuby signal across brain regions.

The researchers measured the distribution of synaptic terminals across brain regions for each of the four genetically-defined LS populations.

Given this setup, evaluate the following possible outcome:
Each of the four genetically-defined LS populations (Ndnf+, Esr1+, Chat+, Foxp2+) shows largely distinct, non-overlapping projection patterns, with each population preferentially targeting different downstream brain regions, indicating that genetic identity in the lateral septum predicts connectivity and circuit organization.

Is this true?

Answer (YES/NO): YES